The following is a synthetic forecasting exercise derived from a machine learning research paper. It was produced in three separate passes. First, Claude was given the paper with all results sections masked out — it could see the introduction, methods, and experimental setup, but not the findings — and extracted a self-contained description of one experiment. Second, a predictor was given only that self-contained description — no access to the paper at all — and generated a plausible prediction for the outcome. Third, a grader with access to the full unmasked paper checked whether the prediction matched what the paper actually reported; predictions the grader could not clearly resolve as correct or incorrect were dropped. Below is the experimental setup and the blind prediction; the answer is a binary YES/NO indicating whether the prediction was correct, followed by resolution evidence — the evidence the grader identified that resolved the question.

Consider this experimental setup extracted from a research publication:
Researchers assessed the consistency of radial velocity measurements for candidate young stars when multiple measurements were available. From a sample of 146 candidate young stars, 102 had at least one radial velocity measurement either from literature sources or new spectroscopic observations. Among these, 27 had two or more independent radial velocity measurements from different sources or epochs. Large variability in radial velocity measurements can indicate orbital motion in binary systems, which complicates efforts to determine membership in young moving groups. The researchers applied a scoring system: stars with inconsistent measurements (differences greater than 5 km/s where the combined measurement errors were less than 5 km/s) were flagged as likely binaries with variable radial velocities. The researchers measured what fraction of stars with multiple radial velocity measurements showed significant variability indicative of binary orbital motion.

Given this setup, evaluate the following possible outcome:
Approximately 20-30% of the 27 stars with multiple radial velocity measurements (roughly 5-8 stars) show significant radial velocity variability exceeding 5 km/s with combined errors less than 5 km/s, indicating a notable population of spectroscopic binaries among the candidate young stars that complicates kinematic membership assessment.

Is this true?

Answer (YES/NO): NO